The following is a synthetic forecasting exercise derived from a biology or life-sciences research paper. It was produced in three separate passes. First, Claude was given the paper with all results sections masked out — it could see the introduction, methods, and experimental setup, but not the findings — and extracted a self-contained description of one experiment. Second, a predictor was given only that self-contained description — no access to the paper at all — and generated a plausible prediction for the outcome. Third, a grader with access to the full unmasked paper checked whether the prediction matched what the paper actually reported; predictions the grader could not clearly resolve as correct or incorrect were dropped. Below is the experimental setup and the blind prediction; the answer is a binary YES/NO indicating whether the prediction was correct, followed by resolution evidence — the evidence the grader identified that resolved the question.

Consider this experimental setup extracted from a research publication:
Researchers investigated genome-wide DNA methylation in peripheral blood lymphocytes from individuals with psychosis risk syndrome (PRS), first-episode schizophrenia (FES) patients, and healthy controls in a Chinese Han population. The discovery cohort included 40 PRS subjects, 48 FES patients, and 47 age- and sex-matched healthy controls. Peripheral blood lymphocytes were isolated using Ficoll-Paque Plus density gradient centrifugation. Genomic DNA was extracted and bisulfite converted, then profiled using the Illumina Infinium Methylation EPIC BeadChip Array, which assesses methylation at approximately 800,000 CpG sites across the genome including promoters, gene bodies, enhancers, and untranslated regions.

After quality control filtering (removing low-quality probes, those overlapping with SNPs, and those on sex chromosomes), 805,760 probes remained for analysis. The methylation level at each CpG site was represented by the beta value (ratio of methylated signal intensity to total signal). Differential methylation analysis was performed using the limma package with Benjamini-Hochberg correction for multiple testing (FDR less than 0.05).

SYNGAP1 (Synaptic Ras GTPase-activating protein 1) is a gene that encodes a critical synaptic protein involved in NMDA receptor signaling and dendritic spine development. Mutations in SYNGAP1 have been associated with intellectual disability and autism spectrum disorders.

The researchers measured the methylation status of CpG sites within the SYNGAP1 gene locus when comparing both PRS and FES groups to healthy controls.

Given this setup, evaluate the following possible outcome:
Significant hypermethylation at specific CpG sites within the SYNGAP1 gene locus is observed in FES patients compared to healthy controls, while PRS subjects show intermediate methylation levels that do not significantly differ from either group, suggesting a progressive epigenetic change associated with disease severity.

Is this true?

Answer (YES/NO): NO